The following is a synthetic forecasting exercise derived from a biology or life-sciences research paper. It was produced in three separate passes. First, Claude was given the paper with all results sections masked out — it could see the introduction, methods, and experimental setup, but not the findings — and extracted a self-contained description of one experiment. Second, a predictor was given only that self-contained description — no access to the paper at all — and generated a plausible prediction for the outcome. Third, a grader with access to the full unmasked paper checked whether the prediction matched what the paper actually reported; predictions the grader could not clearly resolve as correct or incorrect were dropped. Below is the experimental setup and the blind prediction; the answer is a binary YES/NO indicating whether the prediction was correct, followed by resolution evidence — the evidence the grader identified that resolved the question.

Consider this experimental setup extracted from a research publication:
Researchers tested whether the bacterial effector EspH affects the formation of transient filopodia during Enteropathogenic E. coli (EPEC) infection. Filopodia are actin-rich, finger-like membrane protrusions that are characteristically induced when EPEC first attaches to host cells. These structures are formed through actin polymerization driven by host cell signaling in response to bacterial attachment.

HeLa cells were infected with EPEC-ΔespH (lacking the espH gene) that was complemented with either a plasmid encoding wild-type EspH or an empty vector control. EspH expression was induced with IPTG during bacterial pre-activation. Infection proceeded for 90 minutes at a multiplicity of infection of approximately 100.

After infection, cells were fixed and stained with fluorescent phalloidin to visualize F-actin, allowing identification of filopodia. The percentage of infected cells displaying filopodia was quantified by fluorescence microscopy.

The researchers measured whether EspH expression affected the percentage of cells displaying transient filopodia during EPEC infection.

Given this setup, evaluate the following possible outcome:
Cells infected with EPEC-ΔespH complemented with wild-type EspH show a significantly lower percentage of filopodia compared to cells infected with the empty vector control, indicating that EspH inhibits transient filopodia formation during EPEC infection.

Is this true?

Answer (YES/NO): YES